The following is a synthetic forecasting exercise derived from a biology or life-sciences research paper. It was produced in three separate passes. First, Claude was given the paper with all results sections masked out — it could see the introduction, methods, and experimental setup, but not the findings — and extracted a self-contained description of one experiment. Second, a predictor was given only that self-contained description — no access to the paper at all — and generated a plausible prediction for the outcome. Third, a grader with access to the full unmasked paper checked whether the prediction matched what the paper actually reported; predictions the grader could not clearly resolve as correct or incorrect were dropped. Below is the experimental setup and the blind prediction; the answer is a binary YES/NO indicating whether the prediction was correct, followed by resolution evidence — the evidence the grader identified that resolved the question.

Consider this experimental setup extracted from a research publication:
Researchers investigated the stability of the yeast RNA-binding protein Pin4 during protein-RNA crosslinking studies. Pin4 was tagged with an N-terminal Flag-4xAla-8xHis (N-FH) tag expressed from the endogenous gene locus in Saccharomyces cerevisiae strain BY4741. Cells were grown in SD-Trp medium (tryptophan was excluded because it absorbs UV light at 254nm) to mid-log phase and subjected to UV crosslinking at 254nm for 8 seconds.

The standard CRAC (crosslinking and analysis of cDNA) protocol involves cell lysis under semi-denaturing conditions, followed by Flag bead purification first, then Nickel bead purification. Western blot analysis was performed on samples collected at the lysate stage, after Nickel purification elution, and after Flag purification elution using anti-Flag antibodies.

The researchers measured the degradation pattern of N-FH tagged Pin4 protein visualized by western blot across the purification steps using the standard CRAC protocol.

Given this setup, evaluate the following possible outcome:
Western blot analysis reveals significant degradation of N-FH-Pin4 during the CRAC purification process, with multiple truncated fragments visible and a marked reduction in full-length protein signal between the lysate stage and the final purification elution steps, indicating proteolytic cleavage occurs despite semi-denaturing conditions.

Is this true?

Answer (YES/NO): YES